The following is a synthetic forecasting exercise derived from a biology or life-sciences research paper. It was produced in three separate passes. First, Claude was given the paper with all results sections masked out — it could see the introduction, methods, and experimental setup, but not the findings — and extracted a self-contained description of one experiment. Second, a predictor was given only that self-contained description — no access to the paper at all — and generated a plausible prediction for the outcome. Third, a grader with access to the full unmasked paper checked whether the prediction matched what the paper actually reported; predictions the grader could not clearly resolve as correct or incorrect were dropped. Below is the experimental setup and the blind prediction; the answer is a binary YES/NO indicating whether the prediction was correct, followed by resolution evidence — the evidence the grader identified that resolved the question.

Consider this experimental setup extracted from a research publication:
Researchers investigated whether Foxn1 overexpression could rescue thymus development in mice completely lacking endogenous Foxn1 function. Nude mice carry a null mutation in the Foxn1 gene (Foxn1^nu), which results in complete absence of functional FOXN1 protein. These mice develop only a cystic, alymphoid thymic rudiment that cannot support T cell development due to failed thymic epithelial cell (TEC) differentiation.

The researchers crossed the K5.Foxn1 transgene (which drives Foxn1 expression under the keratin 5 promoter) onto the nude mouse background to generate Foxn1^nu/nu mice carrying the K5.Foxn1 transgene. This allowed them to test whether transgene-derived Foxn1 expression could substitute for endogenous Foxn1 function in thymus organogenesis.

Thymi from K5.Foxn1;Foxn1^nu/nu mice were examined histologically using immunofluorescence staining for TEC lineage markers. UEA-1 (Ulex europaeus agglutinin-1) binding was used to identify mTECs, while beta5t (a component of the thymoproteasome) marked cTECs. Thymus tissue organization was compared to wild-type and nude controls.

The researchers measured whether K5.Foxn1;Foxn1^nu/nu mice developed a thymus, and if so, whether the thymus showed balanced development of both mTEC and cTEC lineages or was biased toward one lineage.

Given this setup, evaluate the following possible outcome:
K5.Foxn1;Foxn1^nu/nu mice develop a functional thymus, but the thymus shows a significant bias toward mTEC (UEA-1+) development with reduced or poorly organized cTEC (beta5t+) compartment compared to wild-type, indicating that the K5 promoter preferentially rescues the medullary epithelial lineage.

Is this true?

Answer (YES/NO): YES